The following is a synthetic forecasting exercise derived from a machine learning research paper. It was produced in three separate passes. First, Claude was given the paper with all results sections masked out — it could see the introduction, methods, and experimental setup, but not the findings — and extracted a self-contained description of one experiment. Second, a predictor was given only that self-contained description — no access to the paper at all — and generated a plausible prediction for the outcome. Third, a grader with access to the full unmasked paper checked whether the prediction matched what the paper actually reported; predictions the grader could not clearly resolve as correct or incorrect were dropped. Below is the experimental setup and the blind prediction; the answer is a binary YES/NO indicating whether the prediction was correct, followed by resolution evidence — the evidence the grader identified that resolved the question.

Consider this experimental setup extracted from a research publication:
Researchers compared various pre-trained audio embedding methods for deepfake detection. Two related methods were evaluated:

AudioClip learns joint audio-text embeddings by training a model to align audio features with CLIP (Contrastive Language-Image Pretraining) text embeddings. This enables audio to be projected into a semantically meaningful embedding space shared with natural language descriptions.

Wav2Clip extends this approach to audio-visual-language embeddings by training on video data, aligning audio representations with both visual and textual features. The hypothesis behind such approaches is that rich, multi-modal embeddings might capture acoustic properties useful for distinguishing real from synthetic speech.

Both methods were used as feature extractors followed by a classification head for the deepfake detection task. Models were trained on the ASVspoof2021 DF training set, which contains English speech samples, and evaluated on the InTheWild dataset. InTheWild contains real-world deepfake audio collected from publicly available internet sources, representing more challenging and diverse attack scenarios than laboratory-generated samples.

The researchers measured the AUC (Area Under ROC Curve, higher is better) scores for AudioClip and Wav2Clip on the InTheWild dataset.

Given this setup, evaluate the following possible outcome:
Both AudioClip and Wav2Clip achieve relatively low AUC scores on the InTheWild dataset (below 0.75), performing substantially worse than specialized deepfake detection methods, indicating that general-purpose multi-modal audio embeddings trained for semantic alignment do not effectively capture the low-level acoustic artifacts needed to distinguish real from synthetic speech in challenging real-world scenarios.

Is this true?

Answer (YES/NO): YES